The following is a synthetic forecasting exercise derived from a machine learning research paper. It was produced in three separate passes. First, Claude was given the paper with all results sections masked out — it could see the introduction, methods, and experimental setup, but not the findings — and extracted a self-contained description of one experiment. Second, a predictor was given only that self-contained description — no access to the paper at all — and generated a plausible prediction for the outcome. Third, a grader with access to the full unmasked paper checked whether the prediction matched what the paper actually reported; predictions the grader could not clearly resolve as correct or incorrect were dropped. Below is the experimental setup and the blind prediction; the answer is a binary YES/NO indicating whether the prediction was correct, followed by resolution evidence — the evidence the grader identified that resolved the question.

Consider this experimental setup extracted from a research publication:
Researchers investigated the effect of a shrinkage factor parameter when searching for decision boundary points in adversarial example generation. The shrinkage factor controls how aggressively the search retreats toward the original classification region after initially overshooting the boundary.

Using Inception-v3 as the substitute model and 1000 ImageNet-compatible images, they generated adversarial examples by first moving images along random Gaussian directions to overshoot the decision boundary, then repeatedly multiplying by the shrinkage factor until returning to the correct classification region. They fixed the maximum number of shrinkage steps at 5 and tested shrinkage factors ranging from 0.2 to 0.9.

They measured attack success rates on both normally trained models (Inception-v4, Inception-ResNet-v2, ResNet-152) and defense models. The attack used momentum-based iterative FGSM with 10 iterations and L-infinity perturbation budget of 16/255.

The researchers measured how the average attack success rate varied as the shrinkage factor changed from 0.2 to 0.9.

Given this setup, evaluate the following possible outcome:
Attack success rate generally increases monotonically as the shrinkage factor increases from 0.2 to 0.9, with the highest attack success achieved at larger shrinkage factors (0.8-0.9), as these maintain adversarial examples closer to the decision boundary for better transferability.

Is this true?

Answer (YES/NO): NO